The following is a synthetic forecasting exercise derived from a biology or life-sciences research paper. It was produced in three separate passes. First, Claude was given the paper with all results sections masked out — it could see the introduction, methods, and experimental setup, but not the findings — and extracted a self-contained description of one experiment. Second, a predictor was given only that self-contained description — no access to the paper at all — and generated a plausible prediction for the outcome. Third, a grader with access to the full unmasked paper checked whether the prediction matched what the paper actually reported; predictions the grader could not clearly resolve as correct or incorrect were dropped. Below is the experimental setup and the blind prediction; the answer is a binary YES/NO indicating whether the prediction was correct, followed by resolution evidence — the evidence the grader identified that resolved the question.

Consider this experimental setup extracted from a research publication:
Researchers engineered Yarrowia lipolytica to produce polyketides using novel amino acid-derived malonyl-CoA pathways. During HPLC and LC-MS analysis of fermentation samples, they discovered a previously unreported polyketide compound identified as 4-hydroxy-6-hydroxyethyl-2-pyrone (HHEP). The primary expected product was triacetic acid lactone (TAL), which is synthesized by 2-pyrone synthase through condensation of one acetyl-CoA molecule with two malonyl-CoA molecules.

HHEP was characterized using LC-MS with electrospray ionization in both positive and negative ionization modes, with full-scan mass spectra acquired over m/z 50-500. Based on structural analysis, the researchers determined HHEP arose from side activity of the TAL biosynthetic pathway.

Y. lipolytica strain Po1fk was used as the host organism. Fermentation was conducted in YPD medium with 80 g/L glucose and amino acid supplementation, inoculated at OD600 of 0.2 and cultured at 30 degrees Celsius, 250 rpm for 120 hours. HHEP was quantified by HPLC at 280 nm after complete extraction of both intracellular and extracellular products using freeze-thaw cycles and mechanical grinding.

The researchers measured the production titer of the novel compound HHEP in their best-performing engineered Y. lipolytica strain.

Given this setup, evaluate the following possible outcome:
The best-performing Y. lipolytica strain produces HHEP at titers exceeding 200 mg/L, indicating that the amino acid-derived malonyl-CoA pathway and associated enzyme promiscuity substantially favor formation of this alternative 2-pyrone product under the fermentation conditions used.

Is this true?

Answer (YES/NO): YES